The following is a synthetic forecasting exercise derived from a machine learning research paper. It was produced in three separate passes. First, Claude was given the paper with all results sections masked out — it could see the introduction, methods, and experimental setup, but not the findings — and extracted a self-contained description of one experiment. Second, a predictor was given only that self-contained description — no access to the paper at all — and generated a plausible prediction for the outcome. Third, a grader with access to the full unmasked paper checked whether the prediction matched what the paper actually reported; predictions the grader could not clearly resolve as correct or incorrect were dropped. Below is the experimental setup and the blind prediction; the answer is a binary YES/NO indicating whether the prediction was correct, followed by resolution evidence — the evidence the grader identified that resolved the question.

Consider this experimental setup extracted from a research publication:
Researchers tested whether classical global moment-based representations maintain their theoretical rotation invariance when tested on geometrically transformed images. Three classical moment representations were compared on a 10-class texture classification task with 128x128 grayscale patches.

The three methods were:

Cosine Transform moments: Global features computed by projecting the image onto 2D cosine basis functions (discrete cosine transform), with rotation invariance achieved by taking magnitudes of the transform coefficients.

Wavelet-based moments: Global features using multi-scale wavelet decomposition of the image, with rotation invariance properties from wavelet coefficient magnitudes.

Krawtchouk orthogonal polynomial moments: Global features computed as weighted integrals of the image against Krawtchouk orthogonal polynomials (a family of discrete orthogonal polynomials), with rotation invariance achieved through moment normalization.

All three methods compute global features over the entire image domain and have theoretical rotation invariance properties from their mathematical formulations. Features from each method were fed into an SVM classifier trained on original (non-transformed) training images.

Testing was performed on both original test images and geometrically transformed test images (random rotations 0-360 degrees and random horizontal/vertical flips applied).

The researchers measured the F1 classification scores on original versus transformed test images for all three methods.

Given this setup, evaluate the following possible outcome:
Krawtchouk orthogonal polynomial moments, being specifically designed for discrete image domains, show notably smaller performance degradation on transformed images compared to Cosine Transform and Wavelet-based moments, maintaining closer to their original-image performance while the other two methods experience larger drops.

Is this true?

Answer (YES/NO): NO